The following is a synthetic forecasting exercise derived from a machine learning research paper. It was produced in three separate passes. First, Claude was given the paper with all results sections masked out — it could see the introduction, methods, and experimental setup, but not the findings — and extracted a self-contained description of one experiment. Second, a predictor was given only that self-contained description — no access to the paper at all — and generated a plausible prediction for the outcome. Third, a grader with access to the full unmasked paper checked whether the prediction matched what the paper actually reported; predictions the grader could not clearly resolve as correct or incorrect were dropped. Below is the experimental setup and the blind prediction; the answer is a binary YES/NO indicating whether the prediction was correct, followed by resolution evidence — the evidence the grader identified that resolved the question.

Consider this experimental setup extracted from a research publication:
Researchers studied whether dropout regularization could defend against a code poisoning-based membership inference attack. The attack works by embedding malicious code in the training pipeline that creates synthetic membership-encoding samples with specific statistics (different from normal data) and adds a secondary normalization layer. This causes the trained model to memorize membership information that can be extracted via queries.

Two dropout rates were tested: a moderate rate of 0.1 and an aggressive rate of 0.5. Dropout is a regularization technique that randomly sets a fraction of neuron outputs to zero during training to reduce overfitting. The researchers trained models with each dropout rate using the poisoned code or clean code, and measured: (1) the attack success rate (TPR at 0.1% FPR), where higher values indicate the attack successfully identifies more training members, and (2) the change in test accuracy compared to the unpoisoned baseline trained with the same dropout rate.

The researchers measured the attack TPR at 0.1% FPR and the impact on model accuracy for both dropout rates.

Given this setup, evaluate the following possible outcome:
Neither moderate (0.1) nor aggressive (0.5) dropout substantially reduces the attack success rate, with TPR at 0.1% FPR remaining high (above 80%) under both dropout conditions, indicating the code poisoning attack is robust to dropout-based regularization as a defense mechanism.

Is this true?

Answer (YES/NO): NO